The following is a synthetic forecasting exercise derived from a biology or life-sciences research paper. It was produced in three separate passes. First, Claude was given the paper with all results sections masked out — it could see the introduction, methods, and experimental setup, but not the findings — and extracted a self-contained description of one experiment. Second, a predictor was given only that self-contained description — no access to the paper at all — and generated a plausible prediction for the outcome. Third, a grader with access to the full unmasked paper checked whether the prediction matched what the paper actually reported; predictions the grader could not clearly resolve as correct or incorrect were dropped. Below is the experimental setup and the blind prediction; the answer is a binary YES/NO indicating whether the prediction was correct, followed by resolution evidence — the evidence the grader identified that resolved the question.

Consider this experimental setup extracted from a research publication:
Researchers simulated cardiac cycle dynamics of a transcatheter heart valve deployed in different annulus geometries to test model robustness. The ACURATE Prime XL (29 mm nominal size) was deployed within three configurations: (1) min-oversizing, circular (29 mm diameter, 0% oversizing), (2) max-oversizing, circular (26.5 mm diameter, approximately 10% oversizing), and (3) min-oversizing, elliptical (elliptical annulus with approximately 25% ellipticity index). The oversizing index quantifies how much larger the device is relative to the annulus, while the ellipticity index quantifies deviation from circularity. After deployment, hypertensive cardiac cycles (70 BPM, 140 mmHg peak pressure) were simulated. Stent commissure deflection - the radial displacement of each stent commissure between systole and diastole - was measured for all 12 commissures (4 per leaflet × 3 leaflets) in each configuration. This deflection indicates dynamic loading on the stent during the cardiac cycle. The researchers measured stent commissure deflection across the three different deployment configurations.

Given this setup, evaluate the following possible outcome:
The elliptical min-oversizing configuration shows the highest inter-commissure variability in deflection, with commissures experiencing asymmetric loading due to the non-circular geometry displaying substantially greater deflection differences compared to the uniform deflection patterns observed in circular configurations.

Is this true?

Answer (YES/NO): YES